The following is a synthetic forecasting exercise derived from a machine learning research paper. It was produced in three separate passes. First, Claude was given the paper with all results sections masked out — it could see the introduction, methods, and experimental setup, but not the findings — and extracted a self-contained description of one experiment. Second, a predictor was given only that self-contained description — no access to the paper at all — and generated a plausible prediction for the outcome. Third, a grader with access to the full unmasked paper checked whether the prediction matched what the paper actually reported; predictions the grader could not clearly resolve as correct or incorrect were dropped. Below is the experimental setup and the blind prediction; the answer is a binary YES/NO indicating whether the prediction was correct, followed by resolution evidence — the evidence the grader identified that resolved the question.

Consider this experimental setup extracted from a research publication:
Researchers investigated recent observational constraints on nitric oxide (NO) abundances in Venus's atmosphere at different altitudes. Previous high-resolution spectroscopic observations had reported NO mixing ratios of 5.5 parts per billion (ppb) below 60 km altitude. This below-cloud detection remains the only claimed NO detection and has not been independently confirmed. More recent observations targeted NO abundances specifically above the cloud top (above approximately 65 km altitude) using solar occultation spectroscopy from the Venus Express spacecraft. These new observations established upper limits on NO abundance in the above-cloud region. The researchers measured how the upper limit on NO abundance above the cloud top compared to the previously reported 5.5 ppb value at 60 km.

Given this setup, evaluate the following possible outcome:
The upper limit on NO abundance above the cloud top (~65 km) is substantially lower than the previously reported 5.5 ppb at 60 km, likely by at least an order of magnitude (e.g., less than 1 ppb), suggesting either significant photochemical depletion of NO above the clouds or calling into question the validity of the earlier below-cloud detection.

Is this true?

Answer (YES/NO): YES